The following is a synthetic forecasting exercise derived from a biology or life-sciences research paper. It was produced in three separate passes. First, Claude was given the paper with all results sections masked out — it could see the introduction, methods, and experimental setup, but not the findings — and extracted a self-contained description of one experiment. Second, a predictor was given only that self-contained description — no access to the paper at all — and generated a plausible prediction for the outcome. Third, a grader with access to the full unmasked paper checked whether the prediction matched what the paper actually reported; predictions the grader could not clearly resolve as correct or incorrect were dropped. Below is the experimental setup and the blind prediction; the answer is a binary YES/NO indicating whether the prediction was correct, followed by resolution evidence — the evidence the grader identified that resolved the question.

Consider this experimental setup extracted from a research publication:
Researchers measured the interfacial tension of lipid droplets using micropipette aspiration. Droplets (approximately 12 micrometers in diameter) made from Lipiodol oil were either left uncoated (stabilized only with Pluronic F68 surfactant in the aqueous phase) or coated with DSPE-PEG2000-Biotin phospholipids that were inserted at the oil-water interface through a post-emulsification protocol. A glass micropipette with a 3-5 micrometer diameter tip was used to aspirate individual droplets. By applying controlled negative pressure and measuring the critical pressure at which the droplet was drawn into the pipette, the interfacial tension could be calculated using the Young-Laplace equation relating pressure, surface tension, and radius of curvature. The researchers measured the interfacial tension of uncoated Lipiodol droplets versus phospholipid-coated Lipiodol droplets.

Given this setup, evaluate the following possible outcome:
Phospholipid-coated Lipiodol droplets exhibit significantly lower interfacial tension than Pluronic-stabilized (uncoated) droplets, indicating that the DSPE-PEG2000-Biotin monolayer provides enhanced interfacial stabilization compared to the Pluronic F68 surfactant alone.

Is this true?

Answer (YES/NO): NO